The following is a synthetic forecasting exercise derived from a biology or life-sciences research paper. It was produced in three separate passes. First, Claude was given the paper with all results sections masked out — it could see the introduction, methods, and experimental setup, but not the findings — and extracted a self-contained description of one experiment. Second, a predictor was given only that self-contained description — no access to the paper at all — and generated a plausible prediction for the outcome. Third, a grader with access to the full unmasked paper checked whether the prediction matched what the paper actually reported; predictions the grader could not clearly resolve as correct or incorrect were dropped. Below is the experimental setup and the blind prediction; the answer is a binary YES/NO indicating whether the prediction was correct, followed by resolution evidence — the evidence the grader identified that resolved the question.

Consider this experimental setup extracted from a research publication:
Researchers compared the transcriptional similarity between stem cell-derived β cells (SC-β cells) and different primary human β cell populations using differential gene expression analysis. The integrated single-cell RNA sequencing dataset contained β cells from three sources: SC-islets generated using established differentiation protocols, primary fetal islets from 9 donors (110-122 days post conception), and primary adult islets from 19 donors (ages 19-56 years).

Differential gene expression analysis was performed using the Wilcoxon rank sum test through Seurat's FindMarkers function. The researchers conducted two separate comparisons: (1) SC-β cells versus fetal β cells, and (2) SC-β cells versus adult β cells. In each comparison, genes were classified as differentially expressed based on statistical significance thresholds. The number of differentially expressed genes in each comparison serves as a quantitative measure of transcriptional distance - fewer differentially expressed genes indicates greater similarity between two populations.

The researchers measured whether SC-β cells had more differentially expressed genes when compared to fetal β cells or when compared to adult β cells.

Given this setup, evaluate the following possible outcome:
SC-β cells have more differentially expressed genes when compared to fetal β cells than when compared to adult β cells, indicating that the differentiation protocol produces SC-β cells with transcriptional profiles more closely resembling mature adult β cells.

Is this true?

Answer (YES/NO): YES